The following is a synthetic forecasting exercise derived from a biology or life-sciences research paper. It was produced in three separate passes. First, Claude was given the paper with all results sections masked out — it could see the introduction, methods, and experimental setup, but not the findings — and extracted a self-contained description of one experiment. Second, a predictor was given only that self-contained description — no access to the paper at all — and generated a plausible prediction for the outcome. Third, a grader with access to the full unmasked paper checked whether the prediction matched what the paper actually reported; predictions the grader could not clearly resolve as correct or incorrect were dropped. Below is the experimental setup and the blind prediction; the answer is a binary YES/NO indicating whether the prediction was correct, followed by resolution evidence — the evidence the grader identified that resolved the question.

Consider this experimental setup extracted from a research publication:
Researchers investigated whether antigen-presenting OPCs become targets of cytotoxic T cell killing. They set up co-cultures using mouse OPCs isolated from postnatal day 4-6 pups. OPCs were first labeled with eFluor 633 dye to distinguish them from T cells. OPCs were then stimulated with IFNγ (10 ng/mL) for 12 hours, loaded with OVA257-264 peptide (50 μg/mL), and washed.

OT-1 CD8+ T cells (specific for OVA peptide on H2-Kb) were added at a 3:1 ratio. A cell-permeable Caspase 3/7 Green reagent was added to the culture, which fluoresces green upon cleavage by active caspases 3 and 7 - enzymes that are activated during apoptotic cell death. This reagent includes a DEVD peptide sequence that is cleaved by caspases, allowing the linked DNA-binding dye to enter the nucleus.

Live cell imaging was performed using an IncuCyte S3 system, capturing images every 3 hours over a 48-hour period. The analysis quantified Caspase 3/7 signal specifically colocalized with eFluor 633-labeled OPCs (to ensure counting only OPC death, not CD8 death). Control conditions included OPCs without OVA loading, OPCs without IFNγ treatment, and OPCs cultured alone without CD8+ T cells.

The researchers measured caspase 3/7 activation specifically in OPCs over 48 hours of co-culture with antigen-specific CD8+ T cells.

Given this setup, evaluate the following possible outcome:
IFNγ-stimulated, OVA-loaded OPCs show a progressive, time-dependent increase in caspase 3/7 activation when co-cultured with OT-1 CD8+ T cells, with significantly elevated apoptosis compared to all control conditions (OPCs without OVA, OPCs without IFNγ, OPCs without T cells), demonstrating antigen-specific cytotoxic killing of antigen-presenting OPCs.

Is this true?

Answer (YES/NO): YES